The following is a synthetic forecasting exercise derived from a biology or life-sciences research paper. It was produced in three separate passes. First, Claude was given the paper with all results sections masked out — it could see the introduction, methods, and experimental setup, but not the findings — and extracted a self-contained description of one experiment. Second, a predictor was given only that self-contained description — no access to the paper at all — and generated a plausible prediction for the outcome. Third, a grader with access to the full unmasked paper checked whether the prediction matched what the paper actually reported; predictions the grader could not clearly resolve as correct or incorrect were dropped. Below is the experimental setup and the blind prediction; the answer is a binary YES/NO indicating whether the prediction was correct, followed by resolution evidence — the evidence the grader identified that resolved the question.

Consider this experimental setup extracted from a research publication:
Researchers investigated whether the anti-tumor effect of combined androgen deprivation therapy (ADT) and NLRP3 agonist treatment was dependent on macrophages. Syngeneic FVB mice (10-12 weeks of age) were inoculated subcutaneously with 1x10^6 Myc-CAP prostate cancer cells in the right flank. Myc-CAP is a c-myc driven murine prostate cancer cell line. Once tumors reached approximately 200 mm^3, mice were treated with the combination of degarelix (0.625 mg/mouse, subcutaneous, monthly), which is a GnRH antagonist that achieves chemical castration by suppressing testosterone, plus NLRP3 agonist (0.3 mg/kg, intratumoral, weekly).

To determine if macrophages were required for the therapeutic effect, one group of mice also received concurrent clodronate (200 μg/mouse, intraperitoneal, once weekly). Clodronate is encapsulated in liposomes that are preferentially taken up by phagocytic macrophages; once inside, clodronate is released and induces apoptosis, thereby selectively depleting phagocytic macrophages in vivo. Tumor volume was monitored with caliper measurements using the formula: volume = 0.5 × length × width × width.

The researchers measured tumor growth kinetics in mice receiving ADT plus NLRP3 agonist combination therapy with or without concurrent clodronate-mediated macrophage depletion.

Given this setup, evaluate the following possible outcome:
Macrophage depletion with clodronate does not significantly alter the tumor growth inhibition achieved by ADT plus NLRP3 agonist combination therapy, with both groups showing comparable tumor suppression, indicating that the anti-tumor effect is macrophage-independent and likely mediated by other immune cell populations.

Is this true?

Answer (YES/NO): NO